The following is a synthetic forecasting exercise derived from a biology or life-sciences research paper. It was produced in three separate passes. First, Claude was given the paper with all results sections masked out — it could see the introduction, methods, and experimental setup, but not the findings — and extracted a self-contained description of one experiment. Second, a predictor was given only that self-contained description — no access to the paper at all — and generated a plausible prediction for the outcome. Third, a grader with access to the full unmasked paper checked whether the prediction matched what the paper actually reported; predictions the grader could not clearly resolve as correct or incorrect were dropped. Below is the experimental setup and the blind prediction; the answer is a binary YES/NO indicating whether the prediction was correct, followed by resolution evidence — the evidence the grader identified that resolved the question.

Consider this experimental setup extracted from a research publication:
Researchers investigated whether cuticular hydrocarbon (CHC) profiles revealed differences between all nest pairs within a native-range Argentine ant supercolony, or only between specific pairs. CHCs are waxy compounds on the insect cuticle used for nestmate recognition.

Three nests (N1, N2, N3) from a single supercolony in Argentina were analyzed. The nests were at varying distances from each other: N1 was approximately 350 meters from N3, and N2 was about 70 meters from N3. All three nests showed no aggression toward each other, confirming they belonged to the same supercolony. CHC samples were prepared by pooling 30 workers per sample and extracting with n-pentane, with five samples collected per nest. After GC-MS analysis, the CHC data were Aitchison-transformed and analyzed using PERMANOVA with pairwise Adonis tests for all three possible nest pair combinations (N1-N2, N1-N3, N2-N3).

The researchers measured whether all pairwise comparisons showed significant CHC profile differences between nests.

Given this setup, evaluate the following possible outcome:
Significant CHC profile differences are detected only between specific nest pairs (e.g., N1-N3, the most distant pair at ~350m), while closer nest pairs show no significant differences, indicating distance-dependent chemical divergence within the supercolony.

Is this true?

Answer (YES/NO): NO